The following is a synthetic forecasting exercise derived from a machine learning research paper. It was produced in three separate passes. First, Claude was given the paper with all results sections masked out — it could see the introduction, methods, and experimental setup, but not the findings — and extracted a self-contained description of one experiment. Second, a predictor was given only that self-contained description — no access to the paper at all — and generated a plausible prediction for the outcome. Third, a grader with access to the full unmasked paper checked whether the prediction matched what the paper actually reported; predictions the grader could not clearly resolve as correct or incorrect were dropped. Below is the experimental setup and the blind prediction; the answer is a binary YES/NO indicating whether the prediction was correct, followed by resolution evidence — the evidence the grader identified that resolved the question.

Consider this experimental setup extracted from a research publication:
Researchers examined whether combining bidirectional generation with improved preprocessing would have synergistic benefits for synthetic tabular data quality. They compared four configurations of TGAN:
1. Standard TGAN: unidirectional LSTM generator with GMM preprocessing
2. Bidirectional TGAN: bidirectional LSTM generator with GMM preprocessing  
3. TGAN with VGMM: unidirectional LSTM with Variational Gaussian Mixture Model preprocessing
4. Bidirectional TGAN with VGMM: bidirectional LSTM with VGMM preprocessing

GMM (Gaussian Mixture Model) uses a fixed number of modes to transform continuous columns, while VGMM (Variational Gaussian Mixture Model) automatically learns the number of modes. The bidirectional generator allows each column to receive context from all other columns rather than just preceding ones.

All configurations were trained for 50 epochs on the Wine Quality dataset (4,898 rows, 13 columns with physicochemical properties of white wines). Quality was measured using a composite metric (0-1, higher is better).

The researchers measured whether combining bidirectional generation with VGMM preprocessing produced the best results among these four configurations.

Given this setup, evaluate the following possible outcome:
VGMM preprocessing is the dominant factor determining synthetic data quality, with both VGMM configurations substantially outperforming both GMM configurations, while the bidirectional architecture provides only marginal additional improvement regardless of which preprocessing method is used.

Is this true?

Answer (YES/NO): NO